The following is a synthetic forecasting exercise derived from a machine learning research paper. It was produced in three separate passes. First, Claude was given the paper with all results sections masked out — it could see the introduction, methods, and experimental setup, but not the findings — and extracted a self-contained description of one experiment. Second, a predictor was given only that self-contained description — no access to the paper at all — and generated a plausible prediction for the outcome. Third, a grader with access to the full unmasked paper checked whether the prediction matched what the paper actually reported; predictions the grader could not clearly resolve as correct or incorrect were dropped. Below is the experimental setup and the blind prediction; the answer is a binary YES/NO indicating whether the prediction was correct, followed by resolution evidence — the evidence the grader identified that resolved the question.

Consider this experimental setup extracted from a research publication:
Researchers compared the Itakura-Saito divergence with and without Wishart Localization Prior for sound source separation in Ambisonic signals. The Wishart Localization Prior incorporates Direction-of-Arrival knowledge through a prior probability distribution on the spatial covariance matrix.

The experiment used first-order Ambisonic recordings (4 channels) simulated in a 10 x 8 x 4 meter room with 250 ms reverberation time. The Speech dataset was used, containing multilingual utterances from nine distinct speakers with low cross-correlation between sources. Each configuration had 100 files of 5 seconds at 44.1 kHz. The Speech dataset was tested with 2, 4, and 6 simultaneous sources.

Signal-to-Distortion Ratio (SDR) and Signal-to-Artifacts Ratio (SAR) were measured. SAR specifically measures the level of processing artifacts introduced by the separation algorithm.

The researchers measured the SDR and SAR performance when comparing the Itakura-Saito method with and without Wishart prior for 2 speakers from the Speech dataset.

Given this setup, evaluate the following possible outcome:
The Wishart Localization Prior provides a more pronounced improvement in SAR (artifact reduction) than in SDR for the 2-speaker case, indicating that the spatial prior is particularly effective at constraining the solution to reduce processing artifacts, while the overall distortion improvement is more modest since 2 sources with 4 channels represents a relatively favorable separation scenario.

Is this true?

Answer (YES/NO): NO